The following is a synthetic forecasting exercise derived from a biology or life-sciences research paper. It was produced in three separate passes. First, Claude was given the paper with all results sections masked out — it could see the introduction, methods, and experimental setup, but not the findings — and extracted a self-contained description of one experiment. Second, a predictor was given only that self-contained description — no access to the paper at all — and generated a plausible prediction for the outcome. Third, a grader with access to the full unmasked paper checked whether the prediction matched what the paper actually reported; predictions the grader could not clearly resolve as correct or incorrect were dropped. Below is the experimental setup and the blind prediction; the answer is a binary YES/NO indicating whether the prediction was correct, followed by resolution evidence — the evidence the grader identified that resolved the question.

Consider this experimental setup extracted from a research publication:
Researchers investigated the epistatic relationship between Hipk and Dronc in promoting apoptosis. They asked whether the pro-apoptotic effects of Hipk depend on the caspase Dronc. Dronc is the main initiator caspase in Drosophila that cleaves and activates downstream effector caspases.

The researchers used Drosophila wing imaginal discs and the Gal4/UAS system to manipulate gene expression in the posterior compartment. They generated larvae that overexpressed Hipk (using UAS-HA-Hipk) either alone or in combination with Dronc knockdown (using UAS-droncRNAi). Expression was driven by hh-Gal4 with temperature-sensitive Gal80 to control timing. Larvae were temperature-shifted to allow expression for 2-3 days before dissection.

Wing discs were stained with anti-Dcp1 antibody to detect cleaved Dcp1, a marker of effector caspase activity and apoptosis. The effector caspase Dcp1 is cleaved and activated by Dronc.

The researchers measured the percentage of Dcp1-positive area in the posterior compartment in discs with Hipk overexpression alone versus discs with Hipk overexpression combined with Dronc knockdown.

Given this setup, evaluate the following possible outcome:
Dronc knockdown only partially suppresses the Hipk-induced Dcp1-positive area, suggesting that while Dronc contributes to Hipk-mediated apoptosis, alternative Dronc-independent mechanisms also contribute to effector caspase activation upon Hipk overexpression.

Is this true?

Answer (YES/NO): NO